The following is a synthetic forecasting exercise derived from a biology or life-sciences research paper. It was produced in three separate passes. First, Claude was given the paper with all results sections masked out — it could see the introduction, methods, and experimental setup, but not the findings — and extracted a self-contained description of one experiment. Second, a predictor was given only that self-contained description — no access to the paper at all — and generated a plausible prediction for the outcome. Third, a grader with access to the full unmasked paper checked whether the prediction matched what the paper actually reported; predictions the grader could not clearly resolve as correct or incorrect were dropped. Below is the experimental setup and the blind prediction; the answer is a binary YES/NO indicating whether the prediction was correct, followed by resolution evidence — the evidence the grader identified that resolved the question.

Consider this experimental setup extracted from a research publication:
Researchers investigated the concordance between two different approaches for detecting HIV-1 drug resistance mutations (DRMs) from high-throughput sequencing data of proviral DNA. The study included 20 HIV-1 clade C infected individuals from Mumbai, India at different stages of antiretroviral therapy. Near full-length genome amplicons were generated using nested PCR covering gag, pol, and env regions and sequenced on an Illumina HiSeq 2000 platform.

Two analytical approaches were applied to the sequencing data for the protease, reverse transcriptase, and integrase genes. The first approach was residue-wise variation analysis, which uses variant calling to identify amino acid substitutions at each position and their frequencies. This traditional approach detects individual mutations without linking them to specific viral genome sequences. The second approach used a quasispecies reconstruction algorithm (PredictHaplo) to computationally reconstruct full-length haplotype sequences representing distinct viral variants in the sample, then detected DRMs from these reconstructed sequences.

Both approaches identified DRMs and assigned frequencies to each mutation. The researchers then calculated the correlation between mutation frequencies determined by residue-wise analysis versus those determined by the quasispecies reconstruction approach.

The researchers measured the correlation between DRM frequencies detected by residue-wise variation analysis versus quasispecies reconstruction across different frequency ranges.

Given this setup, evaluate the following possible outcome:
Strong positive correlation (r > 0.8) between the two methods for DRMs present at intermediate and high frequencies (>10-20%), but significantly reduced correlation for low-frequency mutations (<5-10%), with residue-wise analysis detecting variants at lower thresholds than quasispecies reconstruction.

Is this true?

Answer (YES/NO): YES